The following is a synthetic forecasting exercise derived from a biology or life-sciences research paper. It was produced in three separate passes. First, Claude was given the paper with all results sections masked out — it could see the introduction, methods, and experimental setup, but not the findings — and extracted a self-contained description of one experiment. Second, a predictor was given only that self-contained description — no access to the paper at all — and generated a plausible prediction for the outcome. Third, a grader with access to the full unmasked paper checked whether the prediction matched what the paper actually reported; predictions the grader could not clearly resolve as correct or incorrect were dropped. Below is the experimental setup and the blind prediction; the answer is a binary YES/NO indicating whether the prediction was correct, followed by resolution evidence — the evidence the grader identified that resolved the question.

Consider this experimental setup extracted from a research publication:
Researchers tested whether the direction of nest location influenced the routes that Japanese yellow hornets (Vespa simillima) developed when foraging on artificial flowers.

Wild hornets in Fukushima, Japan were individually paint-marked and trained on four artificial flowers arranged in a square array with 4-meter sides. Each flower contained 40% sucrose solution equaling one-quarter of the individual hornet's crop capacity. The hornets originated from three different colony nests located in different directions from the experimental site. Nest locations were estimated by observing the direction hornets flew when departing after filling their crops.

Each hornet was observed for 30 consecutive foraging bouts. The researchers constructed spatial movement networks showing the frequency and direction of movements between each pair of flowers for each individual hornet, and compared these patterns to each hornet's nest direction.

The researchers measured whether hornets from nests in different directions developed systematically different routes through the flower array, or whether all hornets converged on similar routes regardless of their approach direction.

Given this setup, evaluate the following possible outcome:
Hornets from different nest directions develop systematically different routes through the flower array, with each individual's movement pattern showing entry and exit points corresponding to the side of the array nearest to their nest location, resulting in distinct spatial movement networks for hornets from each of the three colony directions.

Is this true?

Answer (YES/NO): YES